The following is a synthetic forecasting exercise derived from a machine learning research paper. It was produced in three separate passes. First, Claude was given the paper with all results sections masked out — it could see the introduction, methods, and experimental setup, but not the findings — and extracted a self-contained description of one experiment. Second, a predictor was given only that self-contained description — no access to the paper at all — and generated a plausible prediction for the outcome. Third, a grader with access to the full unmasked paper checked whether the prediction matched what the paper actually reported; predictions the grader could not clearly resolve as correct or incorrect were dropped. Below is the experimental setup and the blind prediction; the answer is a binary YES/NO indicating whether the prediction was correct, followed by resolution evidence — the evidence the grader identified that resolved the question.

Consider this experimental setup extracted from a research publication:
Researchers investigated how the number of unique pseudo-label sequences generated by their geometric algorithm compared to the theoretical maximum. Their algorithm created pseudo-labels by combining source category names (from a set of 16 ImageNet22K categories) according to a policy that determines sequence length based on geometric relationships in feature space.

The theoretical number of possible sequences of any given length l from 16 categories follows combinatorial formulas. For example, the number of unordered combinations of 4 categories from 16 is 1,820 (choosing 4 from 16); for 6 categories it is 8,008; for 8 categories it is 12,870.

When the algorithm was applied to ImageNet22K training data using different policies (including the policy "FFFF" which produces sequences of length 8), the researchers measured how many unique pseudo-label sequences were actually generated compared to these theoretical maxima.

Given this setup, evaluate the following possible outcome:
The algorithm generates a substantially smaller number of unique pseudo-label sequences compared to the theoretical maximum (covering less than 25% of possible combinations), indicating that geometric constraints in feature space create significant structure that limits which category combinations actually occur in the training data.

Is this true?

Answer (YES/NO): YES